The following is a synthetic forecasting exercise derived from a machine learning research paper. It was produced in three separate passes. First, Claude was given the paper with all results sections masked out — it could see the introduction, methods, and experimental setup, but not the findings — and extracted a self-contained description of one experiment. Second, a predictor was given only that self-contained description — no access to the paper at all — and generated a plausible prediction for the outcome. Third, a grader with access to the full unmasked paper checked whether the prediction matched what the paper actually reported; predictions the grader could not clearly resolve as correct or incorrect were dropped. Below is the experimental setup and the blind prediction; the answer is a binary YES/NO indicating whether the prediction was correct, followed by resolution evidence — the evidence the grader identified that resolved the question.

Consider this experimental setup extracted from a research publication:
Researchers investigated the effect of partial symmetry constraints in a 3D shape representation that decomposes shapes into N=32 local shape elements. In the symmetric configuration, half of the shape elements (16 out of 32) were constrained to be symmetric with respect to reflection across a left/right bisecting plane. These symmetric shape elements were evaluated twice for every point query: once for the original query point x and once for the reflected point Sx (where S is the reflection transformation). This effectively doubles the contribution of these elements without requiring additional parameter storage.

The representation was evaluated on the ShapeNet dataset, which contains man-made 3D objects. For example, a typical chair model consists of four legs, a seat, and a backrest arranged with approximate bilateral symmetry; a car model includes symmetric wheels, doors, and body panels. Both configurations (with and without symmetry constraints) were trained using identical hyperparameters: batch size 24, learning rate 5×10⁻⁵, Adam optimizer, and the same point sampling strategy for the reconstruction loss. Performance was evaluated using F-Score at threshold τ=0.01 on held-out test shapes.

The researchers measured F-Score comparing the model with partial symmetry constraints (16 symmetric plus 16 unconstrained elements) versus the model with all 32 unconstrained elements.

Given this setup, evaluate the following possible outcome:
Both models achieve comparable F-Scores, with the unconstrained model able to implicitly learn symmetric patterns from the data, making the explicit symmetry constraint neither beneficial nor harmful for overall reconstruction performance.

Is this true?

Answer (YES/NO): NO